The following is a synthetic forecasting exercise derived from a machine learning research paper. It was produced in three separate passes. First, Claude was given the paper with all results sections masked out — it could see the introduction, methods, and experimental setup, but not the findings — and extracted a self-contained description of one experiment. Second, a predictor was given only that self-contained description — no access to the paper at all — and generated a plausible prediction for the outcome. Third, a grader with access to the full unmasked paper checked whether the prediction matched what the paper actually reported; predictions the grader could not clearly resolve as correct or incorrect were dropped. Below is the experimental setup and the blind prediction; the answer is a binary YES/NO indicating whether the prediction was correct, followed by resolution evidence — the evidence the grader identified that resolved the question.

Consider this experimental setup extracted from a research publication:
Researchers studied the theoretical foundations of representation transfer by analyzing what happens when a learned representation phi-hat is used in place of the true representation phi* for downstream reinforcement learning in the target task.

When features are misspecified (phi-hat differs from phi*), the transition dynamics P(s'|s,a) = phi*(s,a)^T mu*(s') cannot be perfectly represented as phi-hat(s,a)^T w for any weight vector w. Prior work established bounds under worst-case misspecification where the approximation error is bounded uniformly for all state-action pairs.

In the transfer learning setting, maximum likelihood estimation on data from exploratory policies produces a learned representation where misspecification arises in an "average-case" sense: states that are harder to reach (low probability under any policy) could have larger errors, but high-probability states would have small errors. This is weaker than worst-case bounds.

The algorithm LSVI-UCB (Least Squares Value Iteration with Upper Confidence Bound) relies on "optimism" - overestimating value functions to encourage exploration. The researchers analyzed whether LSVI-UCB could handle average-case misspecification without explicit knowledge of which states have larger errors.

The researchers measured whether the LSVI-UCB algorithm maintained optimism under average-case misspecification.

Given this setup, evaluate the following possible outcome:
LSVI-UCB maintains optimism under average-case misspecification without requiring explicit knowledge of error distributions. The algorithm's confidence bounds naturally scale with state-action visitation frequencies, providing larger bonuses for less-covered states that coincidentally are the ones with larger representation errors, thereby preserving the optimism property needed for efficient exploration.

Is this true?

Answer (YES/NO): NO